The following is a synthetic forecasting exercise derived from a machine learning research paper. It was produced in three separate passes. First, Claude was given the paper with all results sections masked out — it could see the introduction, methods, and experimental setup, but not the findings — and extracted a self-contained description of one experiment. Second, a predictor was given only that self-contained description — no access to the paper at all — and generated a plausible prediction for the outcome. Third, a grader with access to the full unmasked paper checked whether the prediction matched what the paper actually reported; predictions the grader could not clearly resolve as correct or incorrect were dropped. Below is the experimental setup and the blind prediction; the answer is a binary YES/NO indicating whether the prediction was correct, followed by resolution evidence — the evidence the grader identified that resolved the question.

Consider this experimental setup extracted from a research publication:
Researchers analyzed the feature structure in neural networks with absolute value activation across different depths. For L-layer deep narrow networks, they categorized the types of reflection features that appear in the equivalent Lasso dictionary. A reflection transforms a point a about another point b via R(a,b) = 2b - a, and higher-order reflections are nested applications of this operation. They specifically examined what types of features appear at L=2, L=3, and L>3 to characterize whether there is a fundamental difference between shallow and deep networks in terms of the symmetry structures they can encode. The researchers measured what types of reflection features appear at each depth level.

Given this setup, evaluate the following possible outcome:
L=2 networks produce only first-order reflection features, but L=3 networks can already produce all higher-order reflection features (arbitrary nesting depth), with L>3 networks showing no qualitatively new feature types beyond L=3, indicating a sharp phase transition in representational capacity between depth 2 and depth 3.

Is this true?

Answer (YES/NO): NO